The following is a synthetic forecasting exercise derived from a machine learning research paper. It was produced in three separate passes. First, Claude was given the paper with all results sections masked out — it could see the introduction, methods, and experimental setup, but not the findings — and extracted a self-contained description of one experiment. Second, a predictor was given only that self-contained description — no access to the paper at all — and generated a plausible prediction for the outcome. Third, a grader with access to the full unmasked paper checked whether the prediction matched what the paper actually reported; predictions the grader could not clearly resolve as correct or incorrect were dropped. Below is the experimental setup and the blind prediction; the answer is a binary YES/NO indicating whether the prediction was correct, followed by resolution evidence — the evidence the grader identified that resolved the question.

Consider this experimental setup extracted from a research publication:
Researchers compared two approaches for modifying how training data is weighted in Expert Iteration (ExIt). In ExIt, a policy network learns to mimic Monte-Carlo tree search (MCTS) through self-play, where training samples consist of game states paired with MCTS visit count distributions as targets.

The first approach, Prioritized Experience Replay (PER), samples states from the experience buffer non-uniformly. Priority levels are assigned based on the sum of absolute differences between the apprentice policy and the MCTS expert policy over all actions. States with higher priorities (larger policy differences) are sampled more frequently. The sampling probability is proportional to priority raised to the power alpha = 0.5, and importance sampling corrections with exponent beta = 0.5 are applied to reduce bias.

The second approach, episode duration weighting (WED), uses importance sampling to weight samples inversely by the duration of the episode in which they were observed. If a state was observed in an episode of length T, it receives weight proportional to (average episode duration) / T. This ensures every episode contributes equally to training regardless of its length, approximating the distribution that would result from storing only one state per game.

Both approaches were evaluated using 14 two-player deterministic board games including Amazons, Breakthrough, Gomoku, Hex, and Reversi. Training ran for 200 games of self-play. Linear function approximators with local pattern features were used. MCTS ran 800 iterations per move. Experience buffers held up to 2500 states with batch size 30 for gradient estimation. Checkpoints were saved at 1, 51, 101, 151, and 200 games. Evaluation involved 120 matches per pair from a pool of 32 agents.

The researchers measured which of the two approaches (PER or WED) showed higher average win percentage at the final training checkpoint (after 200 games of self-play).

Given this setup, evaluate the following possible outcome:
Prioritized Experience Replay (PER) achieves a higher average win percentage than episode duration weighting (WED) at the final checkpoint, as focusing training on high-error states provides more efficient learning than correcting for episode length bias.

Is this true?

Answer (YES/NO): NO